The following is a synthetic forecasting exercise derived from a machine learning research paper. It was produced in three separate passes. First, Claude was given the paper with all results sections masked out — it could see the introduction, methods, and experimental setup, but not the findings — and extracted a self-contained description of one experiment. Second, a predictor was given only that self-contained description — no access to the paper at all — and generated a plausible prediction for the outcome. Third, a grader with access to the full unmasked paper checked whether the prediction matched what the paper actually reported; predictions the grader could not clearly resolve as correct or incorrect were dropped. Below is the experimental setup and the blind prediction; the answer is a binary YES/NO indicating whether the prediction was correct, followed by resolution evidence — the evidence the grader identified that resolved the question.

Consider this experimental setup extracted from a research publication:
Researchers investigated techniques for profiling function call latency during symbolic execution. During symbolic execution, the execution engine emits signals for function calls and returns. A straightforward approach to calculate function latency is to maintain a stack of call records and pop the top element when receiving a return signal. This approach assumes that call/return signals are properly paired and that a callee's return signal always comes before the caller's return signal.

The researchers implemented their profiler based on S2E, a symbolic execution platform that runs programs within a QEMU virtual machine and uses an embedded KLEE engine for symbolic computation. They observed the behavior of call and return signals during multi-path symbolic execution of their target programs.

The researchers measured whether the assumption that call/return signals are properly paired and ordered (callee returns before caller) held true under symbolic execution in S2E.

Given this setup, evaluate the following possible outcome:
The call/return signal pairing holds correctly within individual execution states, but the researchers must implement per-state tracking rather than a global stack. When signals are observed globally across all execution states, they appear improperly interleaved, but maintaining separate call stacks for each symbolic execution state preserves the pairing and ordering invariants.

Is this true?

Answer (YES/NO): NO